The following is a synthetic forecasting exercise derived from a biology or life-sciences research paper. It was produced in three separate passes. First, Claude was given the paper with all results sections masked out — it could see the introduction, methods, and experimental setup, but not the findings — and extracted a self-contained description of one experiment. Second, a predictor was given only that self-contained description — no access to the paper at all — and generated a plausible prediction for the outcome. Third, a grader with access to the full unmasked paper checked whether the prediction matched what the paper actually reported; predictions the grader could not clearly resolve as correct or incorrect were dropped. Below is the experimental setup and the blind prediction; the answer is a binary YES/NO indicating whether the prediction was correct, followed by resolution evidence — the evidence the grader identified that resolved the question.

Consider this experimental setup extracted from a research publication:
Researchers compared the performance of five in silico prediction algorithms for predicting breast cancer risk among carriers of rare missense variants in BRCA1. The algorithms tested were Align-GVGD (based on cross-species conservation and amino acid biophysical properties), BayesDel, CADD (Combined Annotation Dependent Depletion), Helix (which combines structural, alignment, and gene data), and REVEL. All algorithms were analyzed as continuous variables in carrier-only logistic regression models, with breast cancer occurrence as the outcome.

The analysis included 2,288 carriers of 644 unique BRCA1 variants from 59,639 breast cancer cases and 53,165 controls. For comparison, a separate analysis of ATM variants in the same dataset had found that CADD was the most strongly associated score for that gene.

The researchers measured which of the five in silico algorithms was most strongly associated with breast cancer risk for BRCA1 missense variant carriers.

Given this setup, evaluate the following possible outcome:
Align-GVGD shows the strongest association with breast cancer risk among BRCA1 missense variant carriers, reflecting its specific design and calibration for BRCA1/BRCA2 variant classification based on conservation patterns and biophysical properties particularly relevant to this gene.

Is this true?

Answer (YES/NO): NO